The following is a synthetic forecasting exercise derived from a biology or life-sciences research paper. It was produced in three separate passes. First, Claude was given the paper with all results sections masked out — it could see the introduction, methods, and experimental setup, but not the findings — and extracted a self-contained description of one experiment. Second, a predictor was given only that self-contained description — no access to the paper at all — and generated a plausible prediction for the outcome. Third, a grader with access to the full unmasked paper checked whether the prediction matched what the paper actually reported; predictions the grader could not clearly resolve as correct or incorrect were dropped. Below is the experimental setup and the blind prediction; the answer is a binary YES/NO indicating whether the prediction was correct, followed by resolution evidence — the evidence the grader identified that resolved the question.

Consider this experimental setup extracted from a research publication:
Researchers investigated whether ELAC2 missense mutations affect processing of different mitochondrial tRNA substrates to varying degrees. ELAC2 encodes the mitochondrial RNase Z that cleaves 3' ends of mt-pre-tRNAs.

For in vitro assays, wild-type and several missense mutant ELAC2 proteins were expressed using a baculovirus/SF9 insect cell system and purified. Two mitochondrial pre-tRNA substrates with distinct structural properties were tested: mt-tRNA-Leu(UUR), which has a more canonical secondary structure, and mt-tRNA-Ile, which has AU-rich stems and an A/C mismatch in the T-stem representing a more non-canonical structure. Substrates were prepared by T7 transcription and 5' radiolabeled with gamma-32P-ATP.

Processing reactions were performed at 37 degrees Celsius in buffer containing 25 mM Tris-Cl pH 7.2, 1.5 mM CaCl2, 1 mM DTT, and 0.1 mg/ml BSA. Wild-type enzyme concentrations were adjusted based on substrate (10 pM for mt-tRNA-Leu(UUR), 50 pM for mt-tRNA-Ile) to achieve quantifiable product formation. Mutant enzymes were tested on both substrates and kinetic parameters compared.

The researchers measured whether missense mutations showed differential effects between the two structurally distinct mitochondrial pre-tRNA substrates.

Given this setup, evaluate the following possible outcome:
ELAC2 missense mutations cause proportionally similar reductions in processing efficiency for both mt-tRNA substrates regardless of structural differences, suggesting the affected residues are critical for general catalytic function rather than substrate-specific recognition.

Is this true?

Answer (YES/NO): NO